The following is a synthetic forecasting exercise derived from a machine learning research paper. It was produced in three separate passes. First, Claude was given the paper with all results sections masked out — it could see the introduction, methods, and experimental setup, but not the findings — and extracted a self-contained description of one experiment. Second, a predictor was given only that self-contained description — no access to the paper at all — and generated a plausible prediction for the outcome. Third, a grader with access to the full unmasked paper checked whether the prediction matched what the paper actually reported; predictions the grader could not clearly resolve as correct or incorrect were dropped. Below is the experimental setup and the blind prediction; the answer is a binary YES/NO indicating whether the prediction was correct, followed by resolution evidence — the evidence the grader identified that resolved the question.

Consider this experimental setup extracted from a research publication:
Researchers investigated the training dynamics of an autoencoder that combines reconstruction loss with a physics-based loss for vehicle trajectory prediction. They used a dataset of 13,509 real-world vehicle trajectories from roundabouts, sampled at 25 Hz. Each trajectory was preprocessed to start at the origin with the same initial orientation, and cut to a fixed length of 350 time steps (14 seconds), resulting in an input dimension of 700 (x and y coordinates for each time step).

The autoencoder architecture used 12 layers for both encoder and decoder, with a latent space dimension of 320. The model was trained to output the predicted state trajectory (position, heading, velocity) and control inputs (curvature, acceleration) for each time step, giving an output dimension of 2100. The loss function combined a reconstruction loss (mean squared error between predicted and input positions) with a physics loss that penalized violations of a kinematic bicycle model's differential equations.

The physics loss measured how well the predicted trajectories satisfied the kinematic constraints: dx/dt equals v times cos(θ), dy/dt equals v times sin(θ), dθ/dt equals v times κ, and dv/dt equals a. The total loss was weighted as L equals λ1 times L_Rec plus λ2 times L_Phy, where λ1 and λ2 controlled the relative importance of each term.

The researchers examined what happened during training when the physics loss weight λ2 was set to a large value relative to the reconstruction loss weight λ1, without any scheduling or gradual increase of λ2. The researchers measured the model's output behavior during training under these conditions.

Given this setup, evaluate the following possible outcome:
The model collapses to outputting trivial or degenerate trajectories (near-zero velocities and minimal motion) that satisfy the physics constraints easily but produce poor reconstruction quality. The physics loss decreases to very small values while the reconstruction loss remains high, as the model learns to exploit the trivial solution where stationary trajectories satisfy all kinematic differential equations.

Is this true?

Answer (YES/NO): YES